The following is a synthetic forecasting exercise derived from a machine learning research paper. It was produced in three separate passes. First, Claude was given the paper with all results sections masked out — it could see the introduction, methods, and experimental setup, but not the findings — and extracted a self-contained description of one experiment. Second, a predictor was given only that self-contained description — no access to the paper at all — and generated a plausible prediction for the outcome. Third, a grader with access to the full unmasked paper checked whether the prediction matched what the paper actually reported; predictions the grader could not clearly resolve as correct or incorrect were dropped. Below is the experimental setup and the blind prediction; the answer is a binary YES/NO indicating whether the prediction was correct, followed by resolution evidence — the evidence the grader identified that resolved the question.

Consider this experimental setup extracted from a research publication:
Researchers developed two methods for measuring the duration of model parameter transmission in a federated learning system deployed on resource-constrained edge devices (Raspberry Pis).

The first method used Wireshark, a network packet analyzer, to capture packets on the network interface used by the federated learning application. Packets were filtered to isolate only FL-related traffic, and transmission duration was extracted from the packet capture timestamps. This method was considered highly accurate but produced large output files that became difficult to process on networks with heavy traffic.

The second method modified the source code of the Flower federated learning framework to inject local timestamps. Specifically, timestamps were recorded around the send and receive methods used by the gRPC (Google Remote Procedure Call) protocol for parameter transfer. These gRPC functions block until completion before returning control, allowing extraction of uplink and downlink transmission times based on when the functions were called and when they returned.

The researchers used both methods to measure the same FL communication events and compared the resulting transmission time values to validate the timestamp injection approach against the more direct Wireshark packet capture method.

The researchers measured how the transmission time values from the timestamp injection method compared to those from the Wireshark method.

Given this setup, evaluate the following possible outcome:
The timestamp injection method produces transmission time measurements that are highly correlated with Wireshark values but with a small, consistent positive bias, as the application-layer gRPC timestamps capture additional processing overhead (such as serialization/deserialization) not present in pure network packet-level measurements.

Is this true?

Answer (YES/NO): YES